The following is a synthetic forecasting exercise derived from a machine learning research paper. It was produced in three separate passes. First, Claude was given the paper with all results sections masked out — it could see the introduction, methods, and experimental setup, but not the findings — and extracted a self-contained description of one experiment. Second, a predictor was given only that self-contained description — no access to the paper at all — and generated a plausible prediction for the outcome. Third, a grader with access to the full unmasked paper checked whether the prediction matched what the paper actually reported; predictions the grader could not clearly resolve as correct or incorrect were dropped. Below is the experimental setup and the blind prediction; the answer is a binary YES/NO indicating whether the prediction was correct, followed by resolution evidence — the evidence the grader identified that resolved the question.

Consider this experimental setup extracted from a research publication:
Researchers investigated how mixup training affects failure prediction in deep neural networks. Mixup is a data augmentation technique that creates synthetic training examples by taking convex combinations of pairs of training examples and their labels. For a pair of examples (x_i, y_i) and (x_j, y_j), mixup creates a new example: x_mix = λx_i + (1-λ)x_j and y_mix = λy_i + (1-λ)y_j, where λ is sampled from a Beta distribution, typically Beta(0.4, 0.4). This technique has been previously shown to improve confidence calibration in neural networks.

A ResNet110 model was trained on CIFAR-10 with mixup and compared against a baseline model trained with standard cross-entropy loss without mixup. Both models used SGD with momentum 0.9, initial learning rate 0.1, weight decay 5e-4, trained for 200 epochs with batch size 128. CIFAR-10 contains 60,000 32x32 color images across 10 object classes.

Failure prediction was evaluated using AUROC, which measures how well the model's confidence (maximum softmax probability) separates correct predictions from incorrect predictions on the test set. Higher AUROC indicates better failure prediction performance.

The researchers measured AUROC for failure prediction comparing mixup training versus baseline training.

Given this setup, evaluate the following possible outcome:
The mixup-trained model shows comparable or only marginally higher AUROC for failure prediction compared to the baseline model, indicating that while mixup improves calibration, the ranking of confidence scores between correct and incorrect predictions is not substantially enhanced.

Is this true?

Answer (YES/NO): NO